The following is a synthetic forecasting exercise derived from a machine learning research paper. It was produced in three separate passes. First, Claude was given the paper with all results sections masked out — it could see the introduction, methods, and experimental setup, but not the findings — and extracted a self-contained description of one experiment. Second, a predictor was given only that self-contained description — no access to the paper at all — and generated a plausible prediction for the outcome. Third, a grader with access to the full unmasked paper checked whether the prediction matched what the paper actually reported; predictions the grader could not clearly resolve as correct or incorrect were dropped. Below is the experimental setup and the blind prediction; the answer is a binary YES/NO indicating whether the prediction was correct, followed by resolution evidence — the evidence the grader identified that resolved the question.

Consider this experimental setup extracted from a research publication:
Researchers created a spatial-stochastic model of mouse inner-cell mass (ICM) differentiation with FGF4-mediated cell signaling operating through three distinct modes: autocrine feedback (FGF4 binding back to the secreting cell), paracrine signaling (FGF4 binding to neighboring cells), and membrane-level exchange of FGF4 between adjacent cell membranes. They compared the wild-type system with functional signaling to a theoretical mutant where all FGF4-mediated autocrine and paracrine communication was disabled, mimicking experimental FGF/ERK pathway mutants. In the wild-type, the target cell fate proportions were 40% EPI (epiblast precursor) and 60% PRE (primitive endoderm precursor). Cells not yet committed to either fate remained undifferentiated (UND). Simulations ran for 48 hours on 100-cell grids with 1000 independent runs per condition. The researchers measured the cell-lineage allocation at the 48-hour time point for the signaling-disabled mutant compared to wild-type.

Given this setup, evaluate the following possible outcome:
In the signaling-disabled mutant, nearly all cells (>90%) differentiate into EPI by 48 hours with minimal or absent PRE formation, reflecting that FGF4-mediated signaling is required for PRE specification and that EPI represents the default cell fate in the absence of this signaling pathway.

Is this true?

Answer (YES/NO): YES